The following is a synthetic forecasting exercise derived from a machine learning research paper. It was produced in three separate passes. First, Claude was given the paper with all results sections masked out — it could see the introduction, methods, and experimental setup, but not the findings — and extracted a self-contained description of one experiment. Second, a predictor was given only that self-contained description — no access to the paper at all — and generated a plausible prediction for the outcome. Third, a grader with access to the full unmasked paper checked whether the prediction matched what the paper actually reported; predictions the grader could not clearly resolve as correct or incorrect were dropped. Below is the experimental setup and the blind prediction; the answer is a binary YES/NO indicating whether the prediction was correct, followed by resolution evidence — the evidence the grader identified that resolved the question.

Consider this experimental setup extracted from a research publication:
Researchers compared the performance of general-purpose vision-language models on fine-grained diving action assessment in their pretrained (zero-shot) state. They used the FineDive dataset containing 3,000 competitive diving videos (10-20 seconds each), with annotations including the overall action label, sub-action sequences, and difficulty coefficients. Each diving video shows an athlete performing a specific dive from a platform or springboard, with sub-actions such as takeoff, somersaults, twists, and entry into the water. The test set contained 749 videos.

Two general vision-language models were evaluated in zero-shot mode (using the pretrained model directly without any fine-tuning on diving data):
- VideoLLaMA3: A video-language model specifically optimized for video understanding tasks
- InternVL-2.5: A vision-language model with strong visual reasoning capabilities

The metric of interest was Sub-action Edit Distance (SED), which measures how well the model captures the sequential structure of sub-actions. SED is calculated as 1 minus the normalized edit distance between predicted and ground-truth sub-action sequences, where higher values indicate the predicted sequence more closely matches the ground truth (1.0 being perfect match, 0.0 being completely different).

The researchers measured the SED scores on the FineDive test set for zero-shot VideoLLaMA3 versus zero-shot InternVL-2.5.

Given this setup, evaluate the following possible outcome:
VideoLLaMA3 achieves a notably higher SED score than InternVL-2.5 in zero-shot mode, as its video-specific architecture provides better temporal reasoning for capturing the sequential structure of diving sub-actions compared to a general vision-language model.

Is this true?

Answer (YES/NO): NO